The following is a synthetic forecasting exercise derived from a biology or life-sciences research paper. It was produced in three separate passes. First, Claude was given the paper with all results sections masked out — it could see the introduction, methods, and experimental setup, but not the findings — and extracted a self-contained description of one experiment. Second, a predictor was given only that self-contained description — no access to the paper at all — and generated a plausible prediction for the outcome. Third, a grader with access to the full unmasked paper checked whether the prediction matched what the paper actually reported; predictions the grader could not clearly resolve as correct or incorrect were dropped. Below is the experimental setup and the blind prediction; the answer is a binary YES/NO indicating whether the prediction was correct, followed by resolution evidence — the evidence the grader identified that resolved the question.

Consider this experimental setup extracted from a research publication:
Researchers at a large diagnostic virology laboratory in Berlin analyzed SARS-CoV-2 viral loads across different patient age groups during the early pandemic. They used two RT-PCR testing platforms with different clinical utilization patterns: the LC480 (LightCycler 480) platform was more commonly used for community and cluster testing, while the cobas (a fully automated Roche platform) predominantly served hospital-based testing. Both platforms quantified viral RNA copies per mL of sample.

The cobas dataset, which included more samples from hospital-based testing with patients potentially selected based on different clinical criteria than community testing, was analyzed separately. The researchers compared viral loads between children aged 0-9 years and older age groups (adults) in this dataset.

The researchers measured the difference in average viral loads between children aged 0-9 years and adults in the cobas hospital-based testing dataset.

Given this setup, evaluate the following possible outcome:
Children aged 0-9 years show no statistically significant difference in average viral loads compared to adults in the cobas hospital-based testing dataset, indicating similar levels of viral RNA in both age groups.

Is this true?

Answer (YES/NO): NO